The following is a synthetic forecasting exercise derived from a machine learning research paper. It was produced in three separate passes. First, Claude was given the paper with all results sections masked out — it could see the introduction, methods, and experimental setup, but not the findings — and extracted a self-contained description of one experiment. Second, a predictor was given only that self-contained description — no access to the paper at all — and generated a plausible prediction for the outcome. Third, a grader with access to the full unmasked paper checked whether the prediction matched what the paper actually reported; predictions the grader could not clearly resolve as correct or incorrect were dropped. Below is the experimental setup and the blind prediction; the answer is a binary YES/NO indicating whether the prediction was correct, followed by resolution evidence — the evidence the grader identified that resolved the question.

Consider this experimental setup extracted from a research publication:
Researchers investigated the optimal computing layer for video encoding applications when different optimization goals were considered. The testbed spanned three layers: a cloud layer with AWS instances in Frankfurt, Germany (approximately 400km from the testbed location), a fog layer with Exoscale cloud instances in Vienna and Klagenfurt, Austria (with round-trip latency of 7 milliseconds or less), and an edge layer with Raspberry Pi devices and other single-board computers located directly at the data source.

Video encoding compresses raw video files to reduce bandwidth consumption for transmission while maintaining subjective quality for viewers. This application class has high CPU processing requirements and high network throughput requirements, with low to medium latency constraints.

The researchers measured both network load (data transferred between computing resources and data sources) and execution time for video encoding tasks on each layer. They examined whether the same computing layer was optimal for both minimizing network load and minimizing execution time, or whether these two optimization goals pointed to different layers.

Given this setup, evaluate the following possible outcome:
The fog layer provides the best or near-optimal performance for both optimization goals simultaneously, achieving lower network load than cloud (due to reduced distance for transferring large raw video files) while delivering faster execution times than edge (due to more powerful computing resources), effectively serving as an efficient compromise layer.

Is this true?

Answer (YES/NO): NO